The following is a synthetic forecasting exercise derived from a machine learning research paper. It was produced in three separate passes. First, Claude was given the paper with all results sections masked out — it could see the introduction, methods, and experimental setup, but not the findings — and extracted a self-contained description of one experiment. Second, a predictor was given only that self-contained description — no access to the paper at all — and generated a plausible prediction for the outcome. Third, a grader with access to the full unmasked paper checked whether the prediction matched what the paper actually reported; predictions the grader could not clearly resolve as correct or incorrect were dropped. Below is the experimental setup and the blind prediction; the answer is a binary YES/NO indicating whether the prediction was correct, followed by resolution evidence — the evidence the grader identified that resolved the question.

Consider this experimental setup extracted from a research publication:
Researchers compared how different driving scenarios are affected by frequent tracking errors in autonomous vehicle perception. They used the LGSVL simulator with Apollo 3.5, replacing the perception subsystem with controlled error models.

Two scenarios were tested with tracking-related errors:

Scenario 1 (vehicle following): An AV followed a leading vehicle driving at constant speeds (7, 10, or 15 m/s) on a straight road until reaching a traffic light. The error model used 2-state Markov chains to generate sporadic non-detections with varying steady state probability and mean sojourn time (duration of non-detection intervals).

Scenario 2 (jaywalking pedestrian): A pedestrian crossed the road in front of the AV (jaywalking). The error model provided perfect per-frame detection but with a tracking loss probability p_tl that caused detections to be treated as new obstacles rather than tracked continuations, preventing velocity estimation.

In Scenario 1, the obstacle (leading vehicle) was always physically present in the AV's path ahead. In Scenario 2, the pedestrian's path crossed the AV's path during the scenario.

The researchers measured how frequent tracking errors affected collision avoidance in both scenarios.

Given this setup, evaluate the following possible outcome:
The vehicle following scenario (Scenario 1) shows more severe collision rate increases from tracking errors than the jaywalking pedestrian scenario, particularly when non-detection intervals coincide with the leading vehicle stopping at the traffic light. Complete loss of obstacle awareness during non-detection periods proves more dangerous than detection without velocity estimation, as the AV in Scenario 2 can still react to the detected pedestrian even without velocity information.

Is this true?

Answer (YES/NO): NO